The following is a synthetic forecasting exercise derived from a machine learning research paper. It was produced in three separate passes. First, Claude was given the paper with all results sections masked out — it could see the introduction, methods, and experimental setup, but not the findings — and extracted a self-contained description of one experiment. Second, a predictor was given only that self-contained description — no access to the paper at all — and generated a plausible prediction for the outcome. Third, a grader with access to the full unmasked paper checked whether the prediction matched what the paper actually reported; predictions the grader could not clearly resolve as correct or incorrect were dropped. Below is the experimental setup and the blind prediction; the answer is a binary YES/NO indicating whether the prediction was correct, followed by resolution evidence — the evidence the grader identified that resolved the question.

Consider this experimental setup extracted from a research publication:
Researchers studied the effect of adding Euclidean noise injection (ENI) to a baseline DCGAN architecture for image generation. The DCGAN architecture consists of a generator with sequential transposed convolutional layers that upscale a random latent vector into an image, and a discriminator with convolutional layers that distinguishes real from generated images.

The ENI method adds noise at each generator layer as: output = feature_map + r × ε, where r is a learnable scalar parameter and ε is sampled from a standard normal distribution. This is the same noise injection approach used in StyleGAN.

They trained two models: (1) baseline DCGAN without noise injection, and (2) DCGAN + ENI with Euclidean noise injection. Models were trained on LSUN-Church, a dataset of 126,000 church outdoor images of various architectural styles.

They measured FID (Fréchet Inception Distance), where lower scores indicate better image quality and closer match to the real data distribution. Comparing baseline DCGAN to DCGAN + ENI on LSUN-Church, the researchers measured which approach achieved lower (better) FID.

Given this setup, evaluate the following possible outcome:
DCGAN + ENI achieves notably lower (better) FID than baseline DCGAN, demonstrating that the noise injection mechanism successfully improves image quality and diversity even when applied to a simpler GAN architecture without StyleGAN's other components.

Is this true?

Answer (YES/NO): NO